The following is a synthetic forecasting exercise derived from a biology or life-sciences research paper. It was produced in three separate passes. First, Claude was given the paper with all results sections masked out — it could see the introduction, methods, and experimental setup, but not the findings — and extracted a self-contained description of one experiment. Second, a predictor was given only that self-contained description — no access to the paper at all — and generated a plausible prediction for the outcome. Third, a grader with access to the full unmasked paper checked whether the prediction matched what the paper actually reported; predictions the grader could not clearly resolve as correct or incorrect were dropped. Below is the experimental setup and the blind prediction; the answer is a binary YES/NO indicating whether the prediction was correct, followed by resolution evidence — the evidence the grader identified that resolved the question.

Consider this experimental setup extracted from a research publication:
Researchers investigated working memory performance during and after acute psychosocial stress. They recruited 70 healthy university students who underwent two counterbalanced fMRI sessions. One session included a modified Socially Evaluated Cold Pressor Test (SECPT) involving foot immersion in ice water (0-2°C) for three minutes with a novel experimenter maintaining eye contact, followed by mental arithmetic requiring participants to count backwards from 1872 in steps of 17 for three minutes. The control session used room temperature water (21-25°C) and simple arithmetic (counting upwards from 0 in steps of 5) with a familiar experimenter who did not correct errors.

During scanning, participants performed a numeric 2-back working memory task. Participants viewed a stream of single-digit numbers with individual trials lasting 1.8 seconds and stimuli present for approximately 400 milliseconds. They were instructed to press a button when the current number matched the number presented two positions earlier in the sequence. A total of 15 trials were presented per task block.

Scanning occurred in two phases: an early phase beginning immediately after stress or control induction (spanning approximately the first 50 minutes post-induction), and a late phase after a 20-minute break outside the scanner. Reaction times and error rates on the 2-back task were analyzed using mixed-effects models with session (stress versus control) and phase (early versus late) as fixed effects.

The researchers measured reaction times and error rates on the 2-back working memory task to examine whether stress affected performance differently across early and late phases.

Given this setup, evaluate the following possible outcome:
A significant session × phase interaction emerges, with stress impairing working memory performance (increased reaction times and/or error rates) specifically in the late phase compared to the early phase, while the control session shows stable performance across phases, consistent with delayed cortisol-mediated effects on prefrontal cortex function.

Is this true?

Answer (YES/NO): NO